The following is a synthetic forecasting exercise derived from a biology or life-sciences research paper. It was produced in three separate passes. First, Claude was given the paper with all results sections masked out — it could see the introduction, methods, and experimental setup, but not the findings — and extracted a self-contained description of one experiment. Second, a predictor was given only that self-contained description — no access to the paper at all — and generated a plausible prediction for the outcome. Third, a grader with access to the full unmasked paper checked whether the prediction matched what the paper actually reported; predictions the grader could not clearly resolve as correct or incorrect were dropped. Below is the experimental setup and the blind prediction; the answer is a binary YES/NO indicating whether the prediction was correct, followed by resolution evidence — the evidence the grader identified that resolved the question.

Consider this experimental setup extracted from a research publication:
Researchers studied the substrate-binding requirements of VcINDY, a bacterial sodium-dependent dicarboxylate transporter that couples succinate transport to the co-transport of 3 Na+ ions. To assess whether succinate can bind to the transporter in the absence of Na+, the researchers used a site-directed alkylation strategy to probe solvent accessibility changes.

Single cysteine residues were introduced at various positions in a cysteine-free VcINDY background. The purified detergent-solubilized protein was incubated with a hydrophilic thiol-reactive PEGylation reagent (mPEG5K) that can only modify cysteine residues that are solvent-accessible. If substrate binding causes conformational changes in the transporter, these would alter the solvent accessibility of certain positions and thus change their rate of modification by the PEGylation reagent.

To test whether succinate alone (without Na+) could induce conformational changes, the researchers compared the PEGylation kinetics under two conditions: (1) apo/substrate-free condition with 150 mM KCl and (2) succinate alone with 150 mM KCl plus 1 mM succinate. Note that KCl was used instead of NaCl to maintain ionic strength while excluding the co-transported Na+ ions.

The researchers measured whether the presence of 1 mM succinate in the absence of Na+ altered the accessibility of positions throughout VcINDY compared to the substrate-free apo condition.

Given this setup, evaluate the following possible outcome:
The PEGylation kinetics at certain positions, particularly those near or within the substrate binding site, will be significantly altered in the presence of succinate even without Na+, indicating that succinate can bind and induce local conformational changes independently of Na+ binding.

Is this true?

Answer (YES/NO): NO